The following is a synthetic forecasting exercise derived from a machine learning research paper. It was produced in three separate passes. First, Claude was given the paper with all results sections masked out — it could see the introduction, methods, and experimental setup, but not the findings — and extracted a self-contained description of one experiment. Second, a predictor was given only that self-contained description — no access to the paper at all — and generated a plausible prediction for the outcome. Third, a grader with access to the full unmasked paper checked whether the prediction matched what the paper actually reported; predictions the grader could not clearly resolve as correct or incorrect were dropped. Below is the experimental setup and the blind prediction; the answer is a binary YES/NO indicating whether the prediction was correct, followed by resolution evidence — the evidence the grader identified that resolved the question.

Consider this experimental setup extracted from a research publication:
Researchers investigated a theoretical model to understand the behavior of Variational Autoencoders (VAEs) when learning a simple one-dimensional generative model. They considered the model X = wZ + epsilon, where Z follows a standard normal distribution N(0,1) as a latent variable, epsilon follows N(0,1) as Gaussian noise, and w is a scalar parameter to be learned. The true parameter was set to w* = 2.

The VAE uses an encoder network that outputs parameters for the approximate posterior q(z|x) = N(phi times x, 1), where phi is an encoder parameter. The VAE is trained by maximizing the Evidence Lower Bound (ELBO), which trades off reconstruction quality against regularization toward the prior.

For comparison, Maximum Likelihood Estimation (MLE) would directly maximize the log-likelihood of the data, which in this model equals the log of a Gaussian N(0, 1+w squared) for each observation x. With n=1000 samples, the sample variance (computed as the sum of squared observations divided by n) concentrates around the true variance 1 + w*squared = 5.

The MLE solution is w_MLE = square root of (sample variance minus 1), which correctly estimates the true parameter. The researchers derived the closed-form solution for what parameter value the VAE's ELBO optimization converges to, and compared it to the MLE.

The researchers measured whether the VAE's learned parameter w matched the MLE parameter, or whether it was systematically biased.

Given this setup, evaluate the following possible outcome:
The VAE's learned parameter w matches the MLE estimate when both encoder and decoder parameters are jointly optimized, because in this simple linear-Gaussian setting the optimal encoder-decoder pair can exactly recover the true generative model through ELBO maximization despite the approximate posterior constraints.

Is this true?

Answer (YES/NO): NO